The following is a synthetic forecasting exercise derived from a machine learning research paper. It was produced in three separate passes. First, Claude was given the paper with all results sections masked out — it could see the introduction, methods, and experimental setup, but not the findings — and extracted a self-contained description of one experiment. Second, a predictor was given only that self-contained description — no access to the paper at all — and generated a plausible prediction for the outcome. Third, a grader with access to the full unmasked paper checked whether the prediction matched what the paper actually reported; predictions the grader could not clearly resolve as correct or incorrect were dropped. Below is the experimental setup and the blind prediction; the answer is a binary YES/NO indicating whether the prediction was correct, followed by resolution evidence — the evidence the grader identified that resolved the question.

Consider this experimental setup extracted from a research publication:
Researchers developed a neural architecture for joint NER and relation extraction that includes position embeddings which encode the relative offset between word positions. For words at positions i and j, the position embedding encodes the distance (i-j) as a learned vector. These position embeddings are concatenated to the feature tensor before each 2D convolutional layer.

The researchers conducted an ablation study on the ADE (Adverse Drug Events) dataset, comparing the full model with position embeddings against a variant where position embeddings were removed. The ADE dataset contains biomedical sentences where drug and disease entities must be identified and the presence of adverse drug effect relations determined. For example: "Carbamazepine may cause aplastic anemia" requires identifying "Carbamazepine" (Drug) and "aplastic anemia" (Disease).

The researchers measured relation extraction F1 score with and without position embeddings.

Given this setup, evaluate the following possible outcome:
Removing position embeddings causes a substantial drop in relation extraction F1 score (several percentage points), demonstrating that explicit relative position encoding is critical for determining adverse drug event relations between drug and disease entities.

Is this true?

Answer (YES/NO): NO